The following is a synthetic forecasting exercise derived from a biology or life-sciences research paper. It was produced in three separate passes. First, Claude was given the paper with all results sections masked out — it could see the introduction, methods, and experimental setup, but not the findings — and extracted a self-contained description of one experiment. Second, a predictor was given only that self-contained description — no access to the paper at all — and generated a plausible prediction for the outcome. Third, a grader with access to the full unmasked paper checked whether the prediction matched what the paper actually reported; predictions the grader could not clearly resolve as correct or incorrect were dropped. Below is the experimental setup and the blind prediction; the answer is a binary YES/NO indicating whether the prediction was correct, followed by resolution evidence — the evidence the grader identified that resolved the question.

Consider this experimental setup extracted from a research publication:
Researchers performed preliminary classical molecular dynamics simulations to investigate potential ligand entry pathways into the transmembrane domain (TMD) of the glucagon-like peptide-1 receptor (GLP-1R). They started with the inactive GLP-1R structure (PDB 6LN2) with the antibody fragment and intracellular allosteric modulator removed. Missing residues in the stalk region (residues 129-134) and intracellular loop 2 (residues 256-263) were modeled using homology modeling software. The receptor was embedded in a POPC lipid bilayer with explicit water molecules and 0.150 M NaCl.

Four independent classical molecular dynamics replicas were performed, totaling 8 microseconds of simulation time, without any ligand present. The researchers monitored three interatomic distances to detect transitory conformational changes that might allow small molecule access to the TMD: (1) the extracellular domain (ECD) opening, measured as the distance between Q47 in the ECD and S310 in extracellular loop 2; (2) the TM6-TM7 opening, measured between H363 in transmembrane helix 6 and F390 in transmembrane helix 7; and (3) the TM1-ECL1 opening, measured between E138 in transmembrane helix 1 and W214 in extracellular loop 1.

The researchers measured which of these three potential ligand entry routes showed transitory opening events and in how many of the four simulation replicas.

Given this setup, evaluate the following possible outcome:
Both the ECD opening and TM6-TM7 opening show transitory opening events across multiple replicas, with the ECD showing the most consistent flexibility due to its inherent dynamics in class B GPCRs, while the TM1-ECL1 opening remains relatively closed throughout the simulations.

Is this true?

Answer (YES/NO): NO